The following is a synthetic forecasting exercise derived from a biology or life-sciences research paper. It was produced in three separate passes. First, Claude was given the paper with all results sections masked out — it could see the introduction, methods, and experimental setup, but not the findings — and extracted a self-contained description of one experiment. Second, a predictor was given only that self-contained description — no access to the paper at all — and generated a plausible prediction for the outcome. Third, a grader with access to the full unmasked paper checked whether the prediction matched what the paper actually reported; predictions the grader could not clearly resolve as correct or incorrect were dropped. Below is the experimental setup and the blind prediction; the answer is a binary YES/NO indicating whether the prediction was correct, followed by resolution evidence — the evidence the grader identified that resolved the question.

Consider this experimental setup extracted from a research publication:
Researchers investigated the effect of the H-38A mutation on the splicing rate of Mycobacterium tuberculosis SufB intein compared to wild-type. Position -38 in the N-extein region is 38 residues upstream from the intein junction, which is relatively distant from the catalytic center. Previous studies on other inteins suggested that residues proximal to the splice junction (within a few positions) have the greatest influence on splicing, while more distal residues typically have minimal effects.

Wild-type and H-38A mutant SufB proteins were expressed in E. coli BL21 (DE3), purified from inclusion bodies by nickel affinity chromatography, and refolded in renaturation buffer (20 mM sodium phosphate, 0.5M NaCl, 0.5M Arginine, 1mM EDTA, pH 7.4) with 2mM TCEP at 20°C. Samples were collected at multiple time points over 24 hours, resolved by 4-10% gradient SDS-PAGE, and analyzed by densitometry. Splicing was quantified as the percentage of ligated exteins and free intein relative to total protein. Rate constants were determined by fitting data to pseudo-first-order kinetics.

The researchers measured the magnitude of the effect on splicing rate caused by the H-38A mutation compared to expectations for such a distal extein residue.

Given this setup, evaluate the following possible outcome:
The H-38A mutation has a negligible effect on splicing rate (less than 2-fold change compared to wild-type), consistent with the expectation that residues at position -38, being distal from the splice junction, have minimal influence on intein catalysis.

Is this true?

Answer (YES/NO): NO